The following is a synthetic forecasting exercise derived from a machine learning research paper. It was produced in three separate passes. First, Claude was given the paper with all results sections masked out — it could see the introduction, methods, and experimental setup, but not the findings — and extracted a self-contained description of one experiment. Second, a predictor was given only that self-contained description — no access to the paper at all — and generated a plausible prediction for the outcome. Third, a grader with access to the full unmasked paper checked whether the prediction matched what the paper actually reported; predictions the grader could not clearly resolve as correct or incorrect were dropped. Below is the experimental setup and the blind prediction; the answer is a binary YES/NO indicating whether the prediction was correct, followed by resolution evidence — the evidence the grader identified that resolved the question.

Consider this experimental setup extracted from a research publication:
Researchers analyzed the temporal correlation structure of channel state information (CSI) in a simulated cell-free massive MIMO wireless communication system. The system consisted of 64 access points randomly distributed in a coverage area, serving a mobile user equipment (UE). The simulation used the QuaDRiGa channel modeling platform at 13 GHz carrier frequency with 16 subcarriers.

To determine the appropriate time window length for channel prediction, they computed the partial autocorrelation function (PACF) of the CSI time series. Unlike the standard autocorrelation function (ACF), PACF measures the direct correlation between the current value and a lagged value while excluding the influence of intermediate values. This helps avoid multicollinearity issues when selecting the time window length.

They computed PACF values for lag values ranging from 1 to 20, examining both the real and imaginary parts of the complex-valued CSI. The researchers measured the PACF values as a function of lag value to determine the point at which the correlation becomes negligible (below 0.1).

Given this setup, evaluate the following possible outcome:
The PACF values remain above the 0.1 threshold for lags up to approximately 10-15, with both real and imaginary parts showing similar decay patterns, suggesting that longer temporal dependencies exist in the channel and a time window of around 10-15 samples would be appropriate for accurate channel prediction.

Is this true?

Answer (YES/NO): NO